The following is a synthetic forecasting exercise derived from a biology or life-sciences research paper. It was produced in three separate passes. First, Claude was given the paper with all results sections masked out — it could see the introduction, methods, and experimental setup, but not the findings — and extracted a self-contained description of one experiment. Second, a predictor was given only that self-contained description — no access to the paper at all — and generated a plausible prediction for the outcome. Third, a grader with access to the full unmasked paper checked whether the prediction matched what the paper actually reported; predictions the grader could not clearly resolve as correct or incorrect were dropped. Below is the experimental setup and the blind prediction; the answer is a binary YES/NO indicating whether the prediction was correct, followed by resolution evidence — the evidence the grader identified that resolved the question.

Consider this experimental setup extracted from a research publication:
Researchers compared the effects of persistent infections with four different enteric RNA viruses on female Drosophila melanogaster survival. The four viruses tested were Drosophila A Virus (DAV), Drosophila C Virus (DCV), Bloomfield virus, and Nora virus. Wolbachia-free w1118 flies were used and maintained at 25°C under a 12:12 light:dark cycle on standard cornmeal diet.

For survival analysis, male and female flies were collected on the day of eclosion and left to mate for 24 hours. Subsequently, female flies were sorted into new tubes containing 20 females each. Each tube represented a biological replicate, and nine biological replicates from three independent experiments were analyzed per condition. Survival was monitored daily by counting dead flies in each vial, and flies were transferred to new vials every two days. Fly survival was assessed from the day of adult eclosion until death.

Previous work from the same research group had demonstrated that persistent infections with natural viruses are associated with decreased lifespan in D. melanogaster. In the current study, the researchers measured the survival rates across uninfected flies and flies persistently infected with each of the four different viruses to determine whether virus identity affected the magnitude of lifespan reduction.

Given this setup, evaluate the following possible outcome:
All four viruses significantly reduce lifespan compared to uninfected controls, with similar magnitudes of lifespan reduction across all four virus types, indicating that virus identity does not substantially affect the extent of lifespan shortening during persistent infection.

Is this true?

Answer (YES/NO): NO